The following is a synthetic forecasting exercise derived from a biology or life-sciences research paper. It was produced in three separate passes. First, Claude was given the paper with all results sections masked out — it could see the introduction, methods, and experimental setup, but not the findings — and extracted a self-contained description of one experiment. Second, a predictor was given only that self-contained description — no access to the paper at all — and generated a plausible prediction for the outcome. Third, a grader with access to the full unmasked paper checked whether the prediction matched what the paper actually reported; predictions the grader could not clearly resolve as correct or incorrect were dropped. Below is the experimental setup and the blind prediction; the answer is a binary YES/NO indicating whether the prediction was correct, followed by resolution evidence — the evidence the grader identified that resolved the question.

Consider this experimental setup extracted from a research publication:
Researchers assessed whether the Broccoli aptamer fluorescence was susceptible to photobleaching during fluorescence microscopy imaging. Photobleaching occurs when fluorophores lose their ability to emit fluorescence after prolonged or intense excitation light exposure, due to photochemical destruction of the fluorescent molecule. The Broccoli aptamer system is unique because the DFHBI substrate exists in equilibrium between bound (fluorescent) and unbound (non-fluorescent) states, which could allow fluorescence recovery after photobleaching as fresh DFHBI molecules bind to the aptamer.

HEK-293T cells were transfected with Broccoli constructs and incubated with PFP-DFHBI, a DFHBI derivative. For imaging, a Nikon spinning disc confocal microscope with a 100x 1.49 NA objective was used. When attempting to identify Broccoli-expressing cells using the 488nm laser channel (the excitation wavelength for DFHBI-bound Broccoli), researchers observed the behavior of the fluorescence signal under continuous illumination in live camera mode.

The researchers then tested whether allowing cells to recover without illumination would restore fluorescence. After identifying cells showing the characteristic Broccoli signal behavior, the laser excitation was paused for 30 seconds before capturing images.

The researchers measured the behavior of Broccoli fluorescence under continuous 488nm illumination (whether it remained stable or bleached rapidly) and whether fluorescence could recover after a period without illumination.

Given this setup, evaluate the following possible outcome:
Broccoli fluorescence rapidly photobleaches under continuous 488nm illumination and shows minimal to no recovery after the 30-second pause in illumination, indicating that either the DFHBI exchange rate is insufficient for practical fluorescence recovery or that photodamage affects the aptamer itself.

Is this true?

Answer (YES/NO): NO